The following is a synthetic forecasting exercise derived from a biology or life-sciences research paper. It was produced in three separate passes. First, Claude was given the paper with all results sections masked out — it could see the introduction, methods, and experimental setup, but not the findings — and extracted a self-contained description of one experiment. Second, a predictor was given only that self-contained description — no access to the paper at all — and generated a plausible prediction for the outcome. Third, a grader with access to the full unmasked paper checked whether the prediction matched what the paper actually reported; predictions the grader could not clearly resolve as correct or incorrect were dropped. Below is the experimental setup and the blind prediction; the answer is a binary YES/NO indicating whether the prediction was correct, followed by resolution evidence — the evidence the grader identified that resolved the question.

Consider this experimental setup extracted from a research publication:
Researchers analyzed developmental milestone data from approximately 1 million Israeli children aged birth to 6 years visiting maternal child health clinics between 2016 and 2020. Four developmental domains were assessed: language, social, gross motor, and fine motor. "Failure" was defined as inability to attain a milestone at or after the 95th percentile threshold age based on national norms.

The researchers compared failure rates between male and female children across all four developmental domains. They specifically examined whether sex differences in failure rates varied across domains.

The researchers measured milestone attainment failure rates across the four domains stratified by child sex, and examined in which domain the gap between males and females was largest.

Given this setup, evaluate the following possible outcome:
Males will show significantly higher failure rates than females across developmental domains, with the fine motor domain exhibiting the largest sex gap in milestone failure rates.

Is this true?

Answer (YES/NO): NO